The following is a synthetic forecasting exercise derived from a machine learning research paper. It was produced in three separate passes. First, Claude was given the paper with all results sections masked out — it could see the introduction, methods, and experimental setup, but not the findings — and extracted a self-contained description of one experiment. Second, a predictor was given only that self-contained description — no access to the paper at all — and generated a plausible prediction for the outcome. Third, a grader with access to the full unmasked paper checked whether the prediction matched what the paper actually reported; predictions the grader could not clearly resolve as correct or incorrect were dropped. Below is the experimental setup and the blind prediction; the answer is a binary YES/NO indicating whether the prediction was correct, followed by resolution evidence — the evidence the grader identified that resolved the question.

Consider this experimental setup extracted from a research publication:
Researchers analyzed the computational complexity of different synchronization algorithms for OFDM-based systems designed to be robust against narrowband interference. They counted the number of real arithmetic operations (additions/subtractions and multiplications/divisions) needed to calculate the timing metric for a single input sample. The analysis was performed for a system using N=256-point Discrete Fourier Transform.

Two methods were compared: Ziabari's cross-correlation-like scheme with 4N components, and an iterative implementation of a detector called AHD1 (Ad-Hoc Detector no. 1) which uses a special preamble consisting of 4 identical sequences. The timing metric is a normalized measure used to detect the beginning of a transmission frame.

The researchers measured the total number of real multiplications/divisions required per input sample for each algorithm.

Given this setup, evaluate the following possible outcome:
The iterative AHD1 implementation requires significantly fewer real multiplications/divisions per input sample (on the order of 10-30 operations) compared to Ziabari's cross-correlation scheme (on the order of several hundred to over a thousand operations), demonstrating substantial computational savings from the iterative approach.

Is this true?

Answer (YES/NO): NO